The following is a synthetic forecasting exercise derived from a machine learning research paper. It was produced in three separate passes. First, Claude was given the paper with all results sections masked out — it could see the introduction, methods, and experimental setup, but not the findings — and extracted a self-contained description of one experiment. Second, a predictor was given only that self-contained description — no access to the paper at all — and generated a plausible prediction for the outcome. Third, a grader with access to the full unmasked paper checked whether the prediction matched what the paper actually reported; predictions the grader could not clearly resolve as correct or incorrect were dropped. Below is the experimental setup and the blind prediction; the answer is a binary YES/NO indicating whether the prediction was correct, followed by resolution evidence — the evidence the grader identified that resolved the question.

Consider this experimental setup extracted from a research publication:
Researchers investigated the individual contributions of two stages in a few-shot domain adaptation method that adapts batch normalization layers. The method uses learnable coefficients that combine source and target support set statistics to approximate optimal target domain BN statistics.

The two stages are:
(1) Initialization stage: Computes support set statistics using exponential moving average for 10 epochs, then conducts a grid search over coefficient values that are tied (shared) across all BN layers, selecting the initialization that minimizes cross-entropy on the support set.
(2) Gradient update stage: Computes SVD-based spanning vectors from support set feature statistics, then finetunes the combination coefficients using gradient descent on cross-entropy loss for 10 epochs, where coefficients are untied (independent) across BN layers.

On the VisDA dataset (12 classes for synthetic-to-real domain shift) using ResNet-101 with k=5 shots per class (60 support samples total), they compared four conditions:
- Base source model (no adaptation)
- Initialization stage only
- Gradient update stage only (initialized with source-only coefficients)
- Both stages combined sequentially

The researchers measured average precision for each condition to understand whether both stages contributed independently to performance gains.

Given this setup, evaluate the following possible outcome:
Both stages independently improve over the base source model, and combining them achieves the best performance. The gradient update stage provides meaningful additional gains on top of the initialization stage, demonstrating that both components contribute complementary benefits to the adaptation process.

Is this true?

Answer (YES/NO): NO